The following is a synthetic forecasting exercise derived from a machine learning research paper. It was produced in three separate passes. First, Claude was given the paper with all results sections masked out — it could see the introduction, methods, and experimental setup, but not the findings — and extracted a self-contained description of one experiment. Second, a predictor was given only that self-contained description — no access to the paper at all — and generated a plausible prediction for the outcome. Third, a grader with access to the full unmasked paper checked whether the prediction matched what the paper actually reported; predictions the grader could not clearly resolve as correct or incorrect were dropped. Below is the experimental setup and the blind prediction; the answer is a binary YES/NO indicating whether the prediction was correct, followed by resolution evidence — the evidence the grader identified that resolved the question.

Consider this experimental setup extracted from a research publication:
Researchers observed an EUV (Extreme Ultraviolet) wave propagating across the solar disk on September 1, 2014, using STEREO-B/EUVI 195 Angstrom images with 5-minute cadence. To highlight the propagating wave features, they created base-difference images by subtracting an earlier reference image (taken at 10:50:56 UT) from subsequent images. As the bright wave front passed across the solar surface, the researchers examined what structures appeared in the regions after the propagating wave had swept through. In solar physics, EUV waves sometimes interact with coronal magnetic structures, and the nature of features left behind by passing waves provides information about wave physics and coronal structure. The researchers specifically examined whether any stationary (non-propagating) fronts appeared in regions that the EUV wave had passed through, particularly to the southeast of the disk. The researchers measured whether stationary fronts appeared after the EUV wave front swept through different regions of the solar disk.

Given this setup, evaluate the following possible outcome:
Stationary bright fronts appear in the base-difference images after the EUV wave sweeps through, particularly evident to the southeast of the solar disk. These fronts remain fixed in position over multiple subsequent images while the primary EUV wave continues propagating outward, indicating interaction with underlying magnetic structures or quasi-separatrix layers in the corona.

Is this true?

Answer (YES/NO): YES